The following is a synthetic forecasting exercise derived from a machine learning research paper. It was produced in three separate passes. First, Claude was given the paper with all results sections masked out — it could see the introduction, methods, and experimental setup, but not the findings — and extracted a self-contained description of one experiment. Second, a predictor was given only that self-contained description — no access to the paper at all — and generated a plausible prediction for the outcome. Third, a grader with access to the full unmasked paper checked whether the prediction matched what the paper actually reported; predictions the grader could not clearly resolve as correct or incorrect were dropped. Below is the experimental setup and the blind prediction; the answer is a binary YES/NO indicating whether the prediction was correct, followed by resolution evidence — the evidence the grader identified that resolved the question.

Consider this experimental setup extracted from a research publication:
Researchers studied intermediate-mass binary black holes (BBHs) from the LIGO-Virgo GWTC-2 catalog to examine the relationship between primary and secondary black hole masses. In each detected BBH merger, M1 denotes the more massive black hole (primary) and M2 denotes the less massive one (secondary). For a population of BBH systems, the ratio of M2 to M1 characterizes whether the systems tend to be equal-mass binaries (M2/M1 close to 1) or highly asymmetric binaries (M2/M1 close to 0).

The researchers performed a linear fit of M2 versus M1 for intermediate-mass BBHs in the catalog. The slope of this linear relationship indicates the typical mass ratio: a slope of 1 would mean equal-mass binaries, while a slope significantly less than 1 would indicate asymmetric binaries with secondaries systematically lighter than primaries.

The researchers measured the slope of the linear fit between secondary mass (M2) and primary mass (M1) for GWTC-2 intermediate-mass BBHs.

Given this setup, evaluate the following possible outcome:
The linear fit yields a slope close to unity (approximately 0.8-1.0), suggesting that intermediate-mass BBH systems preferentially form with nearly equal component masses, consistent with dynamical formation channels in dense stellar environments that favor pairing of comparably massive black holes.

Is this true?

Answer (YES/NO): NO